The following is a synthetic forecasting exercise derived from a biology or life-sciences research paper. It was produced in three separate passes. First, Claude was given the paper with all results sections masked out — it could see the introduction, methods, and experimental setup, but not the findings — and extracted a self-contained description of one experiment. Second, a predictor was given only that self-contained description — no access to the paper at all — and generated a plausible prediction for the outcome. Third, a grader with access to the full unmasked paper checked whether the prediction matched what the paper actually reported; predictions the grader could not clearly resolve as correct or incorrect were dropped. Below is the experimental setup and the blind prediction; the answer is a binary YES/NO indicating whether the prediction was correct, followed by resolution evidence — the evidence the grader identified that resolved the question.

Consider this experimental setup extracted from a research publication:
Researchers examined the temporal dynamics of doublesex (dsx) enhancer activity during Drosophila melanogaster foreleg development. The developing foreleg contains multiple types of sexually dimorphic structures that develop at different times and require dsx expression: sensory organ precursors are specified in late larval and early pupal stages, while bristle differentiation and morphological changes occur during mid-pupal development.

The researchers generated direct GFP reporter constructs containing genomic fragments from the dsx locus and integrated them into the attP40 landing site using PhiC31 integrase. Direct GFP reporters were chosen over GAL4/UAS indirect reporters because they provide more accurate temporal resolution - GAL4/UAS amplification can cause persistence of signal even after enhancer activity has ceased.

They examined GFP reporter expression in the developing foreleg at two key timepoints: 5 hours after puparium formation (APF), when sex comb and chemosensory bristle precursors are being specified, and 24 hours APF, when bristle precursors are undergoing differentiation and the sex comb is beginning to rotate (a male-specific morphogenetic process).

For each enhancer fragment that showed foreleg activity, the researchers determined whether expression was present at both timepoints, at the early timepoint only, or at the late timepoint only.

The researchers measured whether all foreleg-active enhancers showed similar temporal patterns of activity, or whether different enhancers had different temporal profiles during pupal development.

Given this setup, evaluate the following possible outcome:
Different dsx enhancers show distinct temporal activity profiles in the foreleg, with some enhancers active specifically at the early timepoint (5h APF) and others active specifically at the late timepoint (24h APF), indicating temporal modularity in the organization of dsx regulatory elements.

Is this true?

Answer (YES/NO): NO